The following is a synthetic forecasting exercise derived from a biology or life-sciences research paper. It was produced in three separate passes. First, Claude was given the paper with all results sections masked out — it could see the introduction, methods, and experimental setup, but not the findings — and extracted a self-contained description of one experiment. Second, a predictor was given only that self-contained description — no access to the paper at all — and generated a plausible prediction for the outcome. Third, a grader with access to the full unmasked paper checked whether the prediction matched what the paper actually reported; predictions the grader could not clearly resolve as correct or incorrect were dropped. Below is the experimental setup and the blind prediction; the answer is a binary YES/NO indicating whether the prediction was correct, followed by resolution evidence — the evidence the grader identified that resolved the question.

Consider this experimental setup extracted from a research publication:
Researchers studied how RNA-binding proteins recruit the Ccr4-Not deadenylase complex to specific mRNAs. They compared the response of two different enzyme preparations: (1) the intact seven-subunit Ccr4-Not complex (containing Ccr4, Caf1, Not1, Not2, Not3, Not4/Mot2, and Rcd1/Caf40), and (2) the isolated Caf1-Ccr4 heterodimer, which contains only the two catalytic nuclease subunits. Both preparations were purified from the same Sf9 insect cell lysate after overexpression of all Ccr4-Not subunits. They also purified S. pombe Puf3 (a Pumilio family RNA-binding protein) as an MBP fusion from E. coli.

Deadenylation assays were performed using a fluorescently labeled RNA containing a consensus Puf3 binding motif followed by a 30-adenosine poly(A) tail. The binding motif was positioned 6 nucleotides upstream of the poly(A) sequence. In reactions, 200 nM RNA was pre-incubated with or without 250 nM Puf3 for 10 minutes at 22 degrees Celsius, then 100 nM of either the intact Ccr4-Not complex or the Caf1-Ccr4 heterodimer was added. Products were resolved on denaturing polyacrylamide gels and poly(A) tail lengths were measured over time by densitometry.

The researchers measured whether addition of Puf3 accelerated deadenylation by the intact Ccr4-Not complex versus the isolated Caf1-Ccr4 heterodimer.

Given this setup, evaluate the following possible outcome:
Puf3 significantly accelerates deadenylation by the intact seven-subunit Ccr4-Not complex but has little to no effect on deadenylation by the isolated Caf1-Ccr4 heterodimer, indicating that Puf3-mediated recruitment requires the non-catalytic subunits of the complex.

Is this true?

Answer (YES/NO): NO